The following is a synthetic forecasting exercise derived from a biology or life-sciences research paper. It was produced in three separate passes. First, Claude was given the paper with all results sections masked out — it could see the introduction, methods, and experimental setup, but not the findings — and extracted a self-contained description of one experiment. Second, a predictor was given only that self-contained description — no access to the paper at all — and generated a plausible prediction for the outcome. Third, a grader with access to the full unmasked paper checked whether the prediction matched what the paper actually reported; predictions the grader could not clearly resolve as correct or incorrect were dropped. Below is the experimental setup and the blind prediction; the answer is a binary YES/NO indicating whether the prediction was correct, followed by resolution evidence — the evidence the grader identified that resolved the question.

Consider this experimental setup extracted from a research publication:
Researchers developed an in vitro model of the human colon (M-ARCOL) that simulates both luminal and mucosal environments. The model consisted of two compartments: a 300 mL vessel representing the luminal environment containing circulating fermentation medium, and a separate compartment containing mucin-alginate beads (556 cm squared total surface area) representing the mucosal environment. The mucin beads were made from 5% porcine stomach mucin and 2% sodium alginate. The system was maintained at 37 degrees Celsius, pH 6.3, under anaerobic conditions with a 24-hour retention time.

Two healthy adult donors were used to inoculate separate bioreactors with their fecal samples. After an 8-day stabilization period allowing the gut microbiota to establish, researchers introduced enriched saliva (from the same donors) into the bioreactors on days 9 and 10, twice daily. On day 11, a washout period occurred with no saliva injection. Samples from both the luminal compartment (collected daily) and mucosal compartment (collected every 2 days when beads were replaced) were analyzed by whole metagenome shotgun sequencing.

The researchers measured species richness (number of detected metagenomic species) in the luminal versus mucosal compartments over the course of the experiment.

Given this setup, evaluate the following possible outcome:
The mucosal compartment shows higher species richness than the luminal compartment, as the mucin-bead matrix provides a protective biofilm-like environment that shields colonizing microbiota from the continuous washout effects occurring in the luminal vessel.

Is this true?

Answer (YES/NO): YES